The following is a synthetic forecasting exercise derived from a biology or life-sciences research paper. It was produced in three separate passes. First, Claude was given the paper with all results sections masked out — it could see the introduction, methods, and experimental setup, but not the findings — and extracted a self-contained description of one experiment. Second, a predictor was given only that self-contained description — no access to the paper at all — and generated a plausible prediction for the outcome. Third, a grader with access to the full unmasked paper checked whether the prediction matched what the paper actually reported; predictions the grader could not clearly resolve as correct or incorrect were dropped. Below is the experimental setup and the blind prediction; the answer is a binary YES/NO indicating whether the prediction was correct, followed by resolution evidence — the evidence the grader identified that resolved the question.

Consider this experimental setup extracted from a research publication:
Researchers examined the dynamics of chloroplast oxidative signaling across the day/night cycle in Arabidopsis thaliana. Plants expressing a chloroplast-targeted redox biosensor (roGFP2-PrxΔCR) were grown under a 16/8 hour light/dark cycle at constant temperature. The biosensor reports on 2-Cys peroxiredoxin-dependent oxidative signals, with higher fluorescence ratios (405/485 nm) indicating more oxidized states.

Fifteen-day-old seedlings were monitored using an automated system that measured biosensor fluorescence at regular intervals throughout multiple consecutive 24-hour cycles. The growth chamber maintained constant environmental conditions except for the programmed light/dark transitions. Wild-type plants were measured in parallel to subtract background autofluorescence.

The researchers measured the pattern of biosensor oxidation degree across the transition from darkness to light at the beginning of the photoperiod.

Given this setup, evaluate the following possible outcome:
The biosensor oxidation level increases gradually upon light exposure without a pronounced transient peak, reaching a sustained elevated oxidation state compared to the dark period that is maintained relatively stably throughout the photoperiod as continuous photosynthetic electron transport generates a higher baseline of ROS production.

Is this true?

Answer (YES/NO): NO